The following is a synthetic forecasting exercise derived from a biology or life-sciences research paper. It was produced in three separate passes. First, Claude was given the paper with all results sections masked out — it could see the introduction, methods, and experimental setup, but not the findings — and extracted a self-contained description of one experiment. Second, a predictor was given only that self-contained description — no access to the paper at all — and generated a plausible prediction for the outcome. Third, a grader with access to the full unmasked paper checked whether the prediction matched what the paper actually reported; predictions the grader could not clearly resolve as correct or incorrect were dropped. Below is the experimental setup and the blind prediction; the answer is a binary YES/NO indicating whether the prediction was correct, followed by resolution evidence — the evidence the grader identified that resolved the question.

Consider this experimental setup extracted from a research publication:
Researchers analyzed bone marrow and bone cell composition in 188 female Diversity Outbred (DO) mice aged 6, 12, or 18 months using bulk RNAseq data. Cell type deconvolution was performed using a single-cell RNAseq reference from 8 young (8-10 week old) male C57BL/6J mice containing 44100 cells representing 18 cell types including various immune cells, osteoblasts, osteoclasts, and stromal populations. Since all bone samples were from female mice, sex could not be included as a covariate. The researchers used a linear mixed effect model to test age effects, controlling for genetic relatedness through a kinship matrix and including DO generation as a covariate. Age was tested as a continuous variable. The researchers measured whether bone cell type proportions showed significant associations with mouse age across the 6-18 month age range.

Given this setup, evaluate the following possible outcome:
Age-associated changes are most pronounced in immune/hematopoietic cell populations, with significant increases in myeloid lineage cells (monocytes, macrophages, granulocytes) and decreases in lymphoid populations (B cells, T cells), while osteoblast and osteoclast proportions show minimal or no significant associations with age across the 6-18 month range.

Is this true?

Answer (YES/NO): NO